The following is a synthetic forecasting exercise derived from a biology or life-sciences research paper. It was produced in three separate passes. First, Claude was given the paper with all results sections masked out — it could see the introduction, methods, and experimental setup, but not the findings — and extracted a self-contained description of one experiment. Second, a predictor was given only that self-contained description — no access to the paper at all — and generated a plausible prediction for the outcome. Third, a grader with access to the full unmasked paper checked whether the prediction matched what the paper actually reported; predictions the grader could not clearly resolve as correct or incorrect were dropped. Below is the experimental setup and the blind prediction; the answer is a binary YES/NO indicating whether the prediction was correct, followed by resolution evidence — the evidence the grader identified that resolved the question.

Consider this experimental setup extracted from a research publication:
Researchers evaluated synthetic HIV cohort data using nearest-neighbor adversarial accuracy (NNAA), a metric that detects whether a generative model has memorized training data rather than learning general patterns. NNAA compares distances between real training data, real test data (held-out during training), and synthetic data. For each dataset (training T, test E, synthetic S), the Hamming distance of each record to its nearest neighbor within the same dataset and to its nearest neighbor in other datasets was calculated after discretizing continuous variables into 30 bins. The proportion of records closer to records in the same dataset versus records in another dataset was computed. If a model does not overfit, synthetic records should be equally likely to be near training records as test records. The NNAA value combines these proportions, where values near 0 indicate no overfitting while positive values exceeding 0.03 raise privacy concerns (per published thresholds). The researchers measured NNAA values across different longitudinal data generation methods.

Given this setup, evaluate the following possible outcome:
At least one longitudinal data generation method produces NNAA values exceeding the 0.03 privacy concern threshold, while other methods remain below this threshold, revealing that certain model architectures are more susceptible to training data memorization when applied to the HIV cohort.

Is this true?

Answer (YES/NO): YES